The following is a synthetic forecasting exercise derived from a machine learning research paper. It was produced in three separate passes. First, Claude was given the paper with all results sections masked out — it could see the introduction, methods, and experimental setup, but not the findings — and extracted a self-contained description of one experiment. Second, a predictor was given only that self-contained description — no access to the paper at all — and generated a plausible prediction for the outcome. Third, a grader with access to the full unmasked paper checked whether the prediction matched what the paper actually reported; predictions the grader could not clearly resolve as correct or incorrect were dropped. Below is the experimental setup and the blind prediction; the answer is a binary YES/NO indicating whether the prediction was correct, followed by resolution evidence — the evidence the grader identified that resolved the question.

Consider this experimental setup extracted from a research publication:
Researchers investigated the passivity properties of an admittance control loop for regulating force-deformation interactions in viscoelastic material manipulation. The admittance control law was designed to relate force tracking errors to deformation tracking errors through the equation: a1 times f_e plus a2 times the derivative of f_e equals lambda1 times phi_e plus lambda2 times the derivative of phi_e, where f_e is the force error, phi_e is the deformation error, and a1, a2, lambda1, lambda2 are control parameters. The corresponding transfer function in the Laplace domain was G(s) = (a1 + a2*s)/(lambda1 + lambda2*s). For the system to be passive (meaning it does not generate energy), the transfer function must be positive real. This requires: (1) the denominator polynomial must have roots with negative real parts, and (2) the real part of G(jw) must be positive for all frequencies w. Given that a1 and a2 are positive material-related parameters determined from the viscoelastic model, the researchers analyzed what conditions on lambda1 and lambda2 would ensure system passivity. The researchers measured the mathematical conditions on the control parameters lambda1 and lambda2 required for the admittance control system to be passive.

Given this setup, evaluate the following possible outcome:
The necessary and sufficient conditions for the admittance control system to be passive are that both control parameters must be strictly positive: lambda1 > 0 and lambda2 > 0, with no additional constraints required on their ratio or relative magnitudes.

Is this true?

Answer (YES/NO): YES